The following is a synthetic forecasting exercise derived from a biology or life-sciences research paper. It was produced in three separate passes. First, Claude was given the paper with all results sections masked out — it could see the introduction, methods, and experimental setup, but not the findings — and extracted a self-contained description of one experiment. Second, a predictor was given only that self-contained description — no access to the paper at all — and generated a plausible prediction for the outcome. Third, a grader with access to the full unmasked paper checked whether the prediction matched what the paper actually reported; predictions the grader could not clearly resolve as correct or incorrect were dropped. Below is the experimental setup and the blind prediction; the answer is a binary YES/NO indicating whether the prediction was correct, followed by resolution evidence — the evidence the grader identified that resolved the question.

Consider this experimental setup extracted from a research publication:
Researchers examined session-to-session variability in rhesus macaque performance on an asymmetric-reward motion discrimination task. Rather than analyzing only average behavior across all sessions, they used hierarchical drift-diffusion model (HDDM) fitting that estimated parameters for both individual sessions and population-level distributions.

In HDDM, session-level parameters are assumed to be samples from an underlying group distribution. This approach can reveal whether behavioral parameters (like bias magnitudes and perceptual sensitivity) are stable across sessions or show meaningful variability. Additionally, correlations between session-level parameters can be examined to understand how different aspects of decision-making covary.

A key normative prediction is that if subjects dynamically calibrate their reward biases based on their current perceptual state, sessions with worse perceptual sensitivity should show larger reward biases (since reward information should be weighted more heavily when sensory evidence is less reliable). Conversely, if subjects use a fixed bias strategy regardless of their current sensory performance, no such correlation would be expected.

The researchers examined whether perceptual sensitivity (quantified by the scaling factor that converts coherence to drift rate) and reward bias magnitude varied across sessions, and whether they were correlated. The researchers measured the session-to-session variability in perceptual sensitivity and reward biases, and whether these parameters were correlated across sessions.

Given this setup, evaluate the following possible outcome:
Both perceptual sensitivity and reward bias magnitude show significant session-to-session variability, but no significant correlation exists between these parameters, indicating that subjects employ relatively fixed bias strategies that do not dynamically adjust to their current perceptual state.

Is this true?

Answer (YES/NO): NO